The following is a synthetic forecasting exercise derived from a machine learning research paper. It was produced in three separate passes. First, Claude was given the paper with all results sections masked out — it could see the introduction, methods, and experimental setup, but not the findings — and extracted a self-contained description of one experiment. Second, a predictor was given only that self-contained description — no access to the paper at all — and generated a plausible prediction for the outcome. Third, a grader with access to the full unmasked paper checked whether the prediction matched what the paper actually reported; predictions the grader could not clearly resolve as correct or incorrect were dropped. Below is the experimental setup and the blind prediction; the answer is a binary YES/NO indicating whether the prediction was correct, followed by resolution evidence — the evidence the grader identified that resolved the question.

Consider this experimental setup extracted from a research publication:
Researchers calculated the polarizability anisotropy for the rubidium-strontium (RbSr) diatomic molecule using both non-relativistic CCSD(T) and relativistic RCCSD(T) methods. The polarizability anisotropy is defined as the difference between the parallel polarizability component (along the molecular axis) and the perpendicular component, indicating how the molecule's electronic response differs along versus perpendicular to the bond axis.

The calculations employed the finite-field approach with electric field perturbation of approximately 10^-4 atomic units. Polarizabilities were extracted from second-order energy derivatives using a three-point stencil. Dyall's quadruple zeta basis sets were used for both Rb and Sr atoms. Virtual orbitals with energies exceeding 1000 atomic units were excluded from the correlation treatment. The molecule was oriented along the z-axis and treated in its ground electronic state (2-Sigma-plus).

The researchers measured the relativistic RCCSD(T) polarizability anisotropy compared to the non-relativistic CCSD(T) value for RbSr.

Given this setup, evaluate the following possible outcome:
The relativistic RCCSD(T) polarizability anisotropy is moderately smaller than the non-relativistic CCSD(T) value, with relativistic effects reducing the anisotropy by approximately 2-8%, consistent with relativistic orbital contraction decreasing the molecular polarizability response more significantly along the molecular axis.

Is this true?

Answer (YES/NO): NO